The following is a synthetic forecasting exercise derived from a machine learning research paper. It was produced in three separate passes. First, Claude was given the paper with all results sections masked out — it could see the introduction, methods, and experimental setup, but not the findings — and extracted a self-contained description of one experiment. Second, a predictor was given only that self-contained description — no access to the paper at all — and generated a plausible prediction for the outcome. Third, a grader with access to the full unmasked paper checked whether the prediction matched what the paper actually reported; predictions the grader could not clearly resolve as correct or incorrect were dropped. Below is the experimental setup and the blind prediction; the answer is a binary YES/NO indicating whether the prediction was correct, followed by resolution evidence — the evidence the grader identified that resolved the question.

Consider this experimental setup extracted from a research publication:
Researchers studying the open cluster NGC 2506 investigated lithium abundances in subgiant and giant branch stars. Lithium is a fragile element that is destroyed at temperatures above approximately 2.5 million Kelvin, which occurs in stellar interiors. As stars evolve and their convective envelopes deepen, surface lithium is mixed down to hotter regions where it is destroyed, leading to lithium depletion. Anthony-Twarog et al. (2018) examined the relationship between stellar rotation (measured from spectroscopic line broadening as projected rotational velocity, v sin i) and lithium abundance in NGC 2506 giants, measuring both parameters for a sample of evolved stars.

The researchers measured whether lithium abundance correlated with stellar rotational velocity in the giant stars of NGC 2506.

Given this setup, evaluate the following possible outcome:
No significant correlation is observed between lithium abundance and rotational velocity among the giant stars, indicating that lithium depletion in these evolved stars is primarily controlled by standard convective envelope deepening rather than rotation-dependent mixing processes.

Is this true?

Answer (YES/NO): NO